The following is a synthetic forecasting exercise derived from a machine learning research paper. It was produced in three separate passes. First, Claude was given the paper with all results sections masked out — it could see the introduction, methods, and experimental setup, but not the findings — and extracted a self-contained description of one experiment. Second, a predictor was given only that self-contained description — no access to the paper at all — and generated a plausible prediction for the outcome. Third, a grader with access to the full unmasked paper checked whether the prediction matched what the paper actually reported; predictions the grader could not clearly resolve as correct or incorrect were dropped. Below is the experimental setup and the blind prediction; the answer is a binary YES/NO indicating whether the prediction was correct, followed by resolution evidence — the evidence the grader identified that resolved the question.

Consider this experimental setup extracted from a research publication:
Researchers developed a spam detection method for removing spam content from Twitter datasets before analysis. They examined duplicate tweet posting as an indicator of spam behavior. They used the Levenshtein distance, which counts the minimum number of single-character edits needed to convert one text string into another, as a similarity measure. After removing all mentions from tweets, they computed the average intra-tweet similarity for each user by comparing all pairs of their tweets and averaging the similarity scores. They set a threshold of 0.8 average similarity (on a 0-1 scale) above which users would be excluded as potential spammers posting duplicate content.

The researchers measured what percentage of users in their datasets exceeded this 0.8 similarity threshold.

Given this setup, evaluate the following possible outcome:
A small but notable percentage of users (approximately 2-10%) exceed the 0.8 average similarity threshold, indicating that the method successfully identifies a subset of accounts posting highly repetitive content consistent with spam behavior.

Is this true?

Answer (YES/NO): YES